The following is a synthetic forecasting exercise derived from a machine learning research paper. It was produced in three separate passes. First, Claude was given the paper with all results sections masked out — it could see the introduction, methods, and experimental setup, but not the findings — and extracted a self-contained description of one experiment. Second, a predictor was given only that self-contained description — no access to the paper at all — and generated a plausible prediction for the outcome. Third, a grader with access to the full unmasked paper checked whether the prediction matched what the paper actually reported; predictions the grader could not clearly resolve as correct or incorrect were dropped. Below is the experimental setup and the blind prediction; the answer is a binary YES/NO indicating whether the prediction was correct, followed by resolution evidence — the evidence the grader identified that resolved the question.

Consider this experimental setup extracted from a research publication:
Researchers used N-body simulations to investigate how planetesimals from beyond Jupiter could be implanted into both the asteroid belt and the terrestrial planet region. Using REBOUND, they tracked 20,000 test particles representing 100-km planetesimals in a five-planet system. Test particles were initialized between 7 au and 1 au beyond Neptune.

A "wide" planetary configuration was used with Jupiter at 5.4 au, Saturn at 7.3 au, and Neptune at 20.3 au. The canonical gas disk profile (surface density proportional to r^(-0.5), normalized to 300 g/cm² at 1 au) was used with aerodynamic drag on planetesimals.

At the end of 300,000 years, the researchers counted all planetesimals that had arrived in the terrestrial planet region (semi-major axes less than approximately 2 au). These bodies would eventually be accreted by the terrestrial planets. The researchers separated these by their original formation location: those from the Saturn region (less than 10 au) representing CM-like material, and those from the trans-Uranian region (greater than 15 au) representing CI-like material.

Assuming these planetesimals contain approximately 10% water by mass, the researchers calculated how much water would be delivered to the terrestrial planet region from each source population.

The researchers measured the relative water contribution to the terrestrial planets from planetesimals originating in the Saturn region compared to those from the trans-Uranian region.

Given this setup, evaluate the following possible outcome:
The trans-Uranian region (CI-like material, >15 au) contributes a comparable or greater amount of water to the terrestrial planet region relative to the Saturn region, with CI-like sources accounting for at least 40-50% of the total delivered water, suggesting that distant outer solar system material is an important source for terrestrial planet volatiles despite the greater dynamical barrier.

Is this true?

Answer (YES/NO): NO